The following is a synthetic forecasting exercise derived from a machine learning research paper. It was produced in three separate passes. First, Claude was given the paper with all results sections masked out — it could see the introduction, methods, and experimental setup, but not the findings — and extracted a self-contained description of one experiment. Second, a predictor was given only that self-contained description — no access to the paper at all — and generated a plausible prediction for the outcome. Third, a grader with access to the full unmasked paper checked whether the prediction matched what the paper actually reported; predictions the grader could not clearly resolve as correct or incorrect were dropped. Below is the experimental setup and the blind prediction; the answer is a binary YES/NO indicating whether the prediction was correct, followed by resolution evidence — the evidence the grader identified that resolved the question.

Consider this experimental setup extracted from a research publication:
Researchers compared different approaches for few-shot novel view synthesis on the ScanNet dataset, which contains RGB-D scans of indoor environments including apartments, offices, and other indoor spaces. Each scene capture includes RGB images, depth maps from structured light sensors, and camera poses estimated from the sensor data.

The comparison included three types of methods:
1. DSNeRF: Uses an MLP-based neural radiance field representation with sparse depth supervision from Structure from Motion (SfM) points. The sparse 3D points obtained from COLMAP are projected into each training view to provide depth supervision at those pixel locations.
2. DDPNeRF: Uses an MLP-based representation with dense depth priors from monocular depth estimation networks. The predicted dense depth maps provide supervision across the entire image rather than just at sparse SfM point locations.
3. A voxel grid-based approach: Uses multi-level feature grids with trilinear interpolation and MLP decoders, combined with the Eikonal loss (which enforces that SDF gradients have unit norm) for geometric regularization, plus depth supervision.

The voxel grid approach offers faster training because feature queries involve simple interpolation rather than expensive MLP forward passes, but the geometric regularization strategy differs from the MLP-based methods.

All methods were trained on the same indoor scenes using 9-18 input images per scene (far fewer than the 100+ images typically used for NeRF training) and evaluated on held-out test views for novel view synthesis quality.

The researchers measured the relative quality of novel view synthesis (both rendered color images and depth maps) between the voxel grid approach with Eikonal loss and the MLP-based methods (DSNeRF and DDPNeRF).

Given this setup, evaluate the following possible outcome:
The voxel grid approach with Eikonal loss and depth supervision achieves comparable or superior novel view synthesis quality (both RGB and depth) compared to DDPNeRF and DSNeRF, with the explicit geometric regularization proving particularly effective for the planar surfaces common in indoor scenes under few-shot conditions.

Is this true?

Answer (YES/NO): NO